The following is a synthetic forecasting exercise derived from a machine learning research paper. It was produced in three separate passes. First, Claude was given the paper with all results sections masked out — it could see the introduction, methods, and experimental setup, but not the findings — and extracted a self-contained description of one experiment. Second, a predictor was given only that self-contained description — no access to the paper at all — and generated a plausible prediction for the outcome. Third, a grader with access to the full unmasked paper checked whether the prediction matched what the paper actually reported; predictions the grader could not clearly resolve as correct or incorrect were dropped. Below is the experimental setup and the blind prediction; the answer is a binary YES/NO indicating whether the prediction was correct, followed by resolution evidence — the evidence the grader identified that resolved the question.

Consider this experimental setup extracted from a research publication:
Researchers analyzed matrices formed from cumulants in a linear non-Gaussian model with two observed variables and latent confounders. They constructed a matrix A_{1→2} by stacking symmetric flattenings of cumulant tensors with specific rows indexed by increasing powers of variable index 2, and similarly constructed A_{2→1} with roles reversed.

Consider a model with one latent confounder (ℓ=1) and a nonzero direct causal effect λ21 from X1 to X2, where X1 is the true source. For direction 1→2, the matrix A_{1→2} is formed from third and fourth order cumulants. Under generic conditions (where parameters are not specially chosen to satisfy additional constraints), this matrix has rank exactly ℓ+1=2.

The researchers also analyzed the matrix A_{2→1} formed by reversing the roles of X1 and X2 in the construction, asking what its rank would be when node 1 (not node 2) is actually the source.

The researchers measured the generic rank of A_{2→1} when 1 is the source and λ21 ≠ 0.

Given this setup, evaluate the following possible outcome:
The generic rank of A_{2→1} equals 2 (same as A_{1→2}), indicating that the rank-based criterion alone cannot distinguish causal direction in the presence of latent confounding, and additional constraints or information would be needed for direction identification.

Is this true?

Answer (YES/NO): NO